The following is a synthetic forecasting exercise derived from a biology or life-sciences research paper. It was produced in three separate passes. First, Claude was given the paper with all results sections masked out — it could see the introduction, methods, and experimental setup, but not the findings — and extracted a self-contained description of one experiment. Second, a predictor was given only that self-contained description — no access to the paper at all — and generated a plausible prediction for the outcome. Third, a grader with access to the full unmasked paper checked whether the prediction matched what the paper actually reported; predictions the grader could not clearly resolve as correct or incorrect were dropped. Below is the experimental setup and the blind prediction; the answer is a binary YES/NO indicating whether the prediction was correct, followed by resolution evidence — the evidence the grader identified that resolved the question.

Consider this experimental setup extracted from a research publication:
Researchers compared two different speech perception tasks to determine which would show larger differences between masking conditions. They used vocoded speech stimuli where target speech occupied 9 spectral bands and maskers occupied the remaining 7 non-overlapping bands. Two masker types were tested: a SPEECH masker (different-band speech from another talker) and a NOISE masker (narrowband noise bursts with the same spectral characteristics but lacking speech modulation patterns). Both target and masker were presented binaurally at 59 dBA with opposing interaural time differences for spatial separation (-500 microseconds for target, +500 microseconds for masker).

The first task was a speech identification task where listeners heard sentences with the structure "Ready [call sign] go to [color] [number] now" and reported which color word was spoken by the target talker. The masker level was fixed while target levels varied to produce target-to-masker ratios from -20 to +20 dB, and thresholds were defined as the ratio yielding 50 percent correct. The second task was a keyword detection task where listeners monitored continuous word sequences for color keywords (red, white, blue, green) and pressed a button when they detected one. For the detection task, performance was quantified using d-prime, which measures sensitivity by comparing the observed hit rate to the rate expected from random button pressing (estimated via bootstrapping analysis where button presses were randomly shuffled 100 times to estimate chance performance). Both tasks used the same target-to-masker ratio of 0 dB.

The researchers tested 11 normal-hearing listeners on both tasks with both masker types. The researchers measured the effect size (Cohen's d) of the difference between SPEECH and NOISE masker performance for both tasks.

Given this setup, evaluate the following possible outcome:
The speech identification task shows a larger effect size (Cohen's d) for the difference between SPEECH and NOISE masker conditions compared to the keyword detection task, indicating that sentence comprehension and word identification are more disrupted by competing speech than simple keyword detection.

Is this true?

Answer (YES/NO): YES